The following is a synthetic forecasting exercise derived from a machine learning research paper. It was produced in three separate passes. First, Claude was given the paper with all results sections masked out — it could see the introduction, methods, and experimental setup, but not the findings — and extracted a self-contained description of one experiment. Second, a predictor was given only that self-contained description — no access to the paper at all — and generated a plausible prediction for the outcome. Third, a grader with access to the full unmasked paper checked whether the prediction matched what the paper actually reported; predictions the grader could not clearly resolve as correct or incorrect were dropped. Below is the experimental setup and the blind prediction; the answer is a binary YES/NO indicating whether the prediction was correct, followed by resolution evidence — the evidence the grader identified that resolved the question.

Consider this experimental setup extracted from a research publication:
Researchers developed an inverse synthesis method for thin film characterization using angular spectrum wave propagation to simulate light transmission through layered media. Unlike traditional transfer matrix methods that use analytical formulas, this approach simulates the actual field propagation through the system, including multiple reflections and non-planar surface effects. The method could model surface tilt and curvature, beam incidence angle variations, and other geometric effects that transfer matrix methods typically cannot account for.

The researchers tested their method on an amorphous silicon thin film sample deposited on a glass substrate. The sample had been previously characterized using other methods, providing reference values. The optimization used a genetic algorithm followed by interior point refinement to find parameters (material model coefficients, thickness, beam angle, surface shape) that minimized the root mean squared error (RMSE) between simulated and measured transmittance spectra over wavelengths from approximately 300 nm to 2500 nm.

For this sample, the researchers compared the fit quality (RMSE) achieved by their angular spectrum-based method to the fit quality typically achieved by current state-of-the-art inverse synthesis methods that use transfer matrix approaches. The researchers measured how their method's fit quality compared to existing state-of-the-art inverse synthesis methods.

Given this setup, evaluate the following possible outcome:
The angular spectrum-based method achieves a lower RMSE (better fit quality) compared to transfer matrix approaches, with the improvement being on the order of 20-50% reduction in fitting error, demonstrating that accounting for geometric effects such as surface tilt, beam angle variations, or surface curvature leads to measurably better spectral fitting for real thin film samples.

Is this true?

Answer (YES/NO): NO